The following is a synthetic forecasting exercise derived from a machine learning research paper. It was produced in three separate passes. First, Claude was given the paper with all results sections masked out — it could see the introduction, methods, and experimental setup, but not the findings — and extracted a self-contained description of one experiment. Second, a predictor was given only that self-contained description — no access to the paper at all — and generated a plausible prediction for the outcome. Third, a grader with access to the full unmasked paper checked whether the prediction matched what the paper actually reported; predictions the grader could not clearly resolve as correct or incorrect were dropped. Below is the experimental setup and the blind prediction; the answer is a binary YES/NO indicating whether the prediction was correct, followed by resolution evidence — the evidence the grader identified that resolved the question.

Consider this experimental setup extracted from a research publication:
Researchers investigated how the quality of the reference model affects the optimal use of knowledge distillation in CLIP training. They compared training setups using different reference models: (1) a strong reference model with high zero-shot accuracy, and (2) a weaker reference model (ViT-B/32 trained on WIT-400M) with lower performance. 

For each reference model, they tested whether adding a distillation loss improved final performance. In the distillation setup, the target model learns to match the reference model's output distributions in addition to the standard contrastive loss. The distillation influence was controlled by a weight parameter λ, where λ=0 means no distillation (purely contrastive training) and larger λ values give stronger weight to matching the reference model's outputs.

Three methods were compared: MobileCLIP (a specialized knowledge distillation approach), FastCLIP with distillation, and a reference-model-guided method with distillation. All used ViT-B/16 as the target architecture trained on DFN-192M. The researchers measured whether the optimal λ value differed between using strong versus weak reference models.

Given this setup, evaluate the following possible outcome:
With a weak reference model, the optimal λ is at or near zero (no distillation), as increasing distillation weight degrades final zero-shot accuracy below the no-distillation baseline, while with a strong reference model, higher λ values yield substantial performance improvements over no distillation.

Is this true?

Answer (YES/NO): NO